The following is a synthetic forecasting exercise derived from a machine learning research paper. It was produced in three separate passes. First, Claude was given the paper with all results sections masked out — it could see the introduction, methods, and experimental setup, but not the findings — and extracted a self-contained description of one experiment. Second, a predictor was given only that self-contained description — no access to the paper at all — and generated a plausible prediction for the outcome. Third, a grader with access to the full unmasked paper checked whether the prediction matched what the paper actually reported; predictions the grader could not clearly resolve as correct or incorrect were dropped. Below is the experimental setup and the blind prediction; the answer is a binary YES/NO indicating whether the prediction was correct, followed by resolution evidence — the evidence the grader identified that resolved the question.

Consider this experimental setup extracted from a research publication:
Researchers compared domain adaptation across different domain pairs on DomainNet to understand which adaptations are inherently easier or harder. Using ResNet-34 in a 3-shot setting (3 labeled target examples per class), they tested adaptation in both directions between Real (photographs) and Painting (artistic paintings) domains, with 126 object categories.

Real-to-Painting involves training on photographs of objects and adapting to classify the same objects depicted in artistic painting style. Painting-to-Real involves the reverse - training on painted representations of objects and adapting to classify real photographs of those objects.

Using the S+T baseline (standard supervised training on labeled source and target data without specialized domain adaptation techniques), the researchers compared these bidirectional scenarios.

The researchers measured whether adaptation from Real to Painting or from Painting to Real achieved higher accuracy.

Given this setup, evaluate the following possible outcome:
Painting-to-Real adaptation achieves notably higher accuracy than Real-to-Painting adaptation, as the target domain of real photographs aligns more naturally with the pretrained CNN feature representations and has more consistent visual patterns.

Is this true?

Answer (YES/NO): YES